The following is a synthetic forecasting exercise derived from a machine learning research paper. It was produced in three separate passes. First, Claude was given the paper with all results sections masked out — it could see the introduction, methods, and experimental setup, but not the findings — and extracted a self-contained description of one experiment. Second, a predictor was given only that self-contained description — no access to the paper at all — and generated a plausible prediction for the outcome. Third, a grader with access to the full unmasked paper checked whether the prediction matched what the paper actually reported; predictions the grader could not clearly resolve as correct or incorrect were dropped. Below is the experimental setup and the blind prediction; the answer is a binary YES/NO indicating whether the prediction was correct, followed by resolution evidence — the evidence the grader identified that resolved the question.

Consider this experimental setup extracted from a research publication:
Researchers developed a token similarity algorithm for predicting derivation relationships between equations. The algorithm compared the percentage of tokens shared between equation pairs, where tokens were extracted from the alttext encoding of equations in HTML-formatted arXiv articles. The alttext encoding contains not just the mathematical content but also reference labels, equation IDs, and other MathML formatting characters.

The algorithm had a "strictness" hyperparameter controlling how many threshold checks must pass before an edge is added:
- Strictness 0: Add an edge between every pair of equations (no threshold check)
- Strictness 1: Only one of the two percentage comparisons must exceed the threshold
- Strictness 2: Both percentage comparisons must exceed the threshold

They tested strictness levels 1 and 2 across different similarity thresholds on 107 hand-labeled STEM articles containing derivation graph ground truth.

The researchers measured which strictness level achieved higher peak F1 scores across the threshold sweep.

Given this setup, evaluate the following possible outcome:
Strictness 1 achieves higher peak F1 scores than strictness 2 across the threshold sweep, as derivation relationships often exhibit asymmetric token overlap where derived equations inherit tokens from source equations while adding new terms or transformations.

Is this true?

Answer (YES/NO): YES